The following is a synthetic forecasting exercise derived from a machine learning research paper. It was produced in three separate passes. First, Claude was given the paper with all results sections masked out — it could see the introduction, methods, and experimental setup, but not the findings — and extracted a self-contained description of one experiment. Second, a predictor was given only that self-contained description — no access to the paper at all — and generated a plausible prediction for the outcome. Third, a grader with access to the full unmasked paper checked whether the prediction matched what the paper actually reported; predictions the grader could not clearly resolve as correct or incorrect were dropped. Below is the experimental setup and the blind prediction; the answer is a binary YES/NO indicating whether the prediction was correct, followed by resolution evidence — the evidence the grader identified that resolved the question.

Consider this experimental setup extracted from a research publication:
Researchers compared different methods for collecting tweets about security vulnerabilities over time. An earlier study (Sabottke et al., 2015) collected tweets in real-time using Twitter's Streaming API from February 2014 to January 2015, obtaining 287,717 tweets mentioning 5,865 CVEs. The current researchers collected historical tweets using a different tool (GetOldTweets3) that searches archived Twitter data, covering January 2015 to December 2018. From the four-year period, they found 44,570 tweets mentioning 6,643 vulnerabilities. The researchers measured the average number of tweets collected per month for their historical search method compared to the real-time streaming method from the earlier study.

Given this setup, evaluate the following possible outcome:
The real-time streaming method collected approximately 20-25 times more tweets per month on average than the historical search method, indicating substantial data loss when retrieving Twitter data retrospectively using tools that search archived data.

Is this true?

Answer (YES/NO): NO